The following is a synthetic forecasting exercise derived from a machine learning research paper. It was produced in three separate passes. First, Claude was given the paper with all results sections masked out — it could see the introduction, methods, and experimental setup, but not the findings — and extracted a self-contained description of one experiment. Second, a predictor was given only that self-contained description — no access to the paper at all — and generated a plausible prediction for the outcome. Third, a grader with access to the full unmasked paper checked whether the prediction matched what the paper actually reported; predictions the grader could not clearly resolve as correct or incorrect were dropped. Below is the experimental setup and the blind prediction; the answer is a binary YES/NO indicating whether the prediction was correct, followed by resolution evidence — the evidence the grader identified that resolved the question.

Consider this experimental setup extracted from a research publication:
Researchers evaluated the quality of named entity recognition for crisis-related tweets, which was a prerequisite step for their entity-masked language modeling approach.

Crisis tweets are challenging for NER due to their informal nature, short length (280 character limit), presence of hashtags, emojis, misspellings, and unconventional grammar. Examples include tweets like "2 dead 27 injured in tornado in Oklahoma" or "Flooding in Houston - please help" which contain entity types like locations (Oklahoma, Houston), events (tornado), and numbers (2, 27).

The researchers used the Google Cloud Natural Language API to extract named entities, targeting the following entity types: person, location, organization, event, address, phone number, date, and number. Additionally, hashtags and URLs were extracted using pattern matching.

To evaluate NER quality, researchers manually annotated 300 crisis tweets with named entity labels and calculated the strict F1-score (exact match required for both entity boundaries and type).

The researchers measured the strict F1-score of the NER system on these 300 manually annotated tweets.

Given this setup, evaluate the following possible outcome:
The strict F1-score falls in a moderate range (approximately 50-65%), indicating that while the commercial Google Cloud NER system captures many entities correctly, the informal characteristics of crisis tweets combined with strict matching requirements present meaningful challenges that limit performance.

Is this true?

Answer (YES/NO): NO